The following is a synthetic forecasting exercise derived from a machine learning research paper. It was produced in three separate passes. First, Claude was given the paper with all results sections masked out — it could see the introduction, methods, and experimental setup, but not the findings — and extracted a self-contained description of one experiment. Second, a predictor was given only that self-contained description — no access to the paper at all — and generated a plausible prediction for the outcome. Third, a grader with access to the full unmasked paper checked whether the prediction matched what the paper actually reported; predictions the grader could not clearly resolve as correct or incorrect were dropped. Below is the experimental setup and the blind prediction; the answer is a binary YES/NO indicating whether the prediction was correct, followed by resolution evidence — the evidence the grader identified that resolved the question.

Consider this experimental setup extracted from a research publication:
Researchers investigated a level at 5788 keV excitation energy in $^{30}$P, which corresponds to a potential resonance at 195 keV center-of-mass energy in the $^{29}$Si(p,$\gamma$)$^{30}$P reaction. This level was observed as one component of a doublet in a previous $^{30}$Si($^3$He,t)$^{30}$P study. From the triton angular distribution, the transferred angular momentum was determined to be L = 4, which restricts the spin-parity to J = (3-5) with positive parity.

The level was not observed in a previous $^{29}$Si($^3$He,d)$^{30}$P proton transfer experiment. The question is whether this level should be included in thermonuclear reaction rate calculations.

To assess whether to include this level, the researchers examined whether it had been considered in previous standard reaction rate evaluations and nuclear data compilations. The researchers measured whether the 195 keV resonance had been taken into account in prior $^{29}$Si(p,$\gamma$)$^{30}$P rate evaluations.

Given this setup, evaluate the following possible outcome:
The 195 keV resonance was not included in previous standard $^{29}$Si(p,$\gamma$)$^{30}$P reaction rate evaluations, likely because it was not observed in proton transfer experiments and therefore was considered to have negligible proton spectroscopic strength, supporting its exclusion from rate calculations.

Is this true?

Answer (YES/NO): YES